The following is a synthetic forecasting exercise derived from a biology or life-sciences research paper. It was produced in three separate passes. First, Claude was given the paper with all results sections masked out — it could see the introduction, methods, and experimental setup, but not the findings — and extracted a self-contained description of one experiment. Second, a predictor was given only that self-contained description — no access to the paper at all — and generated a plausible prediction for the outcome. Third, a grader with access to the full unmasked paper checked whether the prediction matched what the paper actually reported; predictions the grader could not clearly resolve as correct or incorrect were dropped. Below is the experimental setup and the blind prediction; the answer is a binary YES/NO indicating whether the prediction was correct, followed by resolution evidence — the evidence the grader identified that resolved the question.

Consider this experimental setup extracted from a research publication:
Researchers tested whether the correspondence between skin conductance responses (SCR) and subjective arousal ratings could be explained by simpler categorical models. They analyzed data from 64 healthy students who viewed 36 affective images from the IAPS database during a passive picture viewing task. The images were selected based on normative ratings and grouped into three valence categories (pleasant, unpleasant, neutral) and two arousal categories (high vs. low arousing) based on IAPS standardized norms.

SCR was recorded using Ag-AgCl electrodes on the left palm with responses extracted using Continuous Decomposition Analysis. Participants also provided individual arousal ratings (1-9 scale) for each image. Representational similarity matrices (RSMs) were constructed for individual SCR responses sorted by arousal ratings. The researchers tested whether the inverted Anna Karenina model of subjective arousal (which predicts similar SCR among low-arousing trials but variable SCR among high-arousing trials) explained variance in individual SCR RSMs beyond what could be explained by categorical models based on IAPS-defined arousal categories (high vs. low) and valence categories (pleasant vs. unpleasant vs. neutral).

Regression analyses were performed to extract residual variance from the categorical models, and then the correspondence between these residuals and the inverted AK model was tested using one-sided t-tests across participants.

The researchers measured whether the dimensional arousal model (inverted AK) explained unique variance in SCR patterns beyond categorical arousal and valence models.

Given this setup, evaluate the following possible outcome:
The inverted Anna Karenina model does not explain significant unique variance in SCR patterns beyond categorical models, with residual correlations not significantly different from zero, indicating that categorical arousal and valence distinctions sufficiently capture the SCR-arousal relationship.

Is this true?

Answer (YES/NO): NO